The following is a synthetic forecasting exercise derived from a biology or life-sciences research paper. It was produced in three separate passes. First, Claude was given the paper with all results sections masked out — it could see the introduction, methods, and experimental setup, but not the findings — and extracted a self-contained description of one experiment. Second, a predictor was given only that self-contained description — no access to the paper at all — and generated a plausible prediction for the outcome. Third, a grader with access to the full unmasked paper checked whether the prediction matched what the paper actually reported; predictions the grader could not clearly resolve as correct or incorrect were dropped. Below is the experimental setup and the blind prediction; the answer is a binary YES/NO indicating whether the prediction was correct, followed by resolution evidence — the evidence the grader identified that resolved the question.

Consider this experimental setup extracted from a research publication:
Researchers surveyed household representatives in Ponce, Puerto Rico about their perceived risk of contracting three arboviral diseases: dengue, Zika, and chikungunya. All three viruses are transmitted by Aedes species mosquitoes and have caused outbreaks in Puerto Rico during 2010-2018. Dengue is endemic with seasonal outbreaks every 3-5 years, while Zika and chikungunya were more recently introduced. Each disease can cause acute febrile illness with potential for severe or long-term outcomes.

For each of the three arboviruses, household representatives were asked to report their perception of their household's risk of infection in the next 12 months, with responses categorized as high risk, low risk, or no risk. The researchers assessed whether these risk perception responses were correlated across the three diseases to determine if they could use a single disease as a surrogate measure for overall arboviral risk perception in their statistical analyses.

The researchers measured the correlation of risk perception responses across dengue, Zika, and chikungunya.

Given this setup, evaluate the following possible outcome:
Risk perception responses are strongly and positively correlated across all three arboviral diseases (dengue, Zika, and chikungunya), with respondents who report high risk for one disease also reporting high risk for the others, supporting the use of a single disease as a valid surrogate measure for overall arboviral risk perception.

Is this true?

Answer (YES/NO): YES